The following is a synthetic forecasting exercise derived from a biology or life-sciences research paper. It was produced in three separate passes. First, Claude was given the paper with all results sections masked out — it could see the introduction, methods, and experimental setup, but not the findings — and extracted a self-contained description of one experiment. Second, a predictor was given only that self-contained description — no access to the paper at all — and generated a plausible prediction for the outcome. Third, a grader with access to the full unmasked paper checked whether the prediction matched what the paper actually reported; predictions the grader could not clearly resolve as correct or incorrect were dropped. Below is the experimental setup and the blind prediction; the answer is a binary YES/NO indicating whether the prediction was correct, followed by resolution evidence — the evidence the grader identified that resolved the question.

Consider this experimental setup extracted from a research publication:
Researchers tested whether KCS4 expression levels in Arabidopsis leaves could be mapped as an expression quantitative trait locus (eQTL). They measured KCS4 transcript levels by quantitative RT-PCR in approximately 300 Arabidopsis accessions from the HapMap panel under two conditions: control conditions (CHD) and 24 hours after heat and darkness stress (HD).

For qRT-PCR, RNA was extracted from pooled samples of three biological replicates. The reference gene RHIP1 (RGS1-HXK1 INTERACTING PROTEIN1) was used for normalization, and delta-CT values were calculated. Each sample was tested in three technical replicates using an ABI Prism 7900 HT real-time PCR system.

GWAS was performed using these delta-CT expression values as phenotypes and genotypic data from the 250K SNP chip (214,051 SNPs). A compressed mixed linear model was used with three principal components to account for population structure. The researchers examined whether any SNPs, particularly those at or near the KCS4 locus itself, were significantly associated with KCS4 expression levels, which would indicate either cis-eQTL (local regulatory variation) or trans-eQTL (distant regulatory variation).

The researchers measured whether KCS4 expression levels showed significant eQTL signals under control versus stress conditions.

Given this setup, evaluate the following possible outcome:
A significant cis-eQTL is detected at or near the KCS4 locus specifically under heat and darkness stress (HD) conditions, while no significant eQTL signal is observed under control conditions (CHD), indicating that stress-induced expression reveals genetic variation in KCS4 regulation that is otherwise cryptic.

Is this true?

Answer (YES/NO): NO